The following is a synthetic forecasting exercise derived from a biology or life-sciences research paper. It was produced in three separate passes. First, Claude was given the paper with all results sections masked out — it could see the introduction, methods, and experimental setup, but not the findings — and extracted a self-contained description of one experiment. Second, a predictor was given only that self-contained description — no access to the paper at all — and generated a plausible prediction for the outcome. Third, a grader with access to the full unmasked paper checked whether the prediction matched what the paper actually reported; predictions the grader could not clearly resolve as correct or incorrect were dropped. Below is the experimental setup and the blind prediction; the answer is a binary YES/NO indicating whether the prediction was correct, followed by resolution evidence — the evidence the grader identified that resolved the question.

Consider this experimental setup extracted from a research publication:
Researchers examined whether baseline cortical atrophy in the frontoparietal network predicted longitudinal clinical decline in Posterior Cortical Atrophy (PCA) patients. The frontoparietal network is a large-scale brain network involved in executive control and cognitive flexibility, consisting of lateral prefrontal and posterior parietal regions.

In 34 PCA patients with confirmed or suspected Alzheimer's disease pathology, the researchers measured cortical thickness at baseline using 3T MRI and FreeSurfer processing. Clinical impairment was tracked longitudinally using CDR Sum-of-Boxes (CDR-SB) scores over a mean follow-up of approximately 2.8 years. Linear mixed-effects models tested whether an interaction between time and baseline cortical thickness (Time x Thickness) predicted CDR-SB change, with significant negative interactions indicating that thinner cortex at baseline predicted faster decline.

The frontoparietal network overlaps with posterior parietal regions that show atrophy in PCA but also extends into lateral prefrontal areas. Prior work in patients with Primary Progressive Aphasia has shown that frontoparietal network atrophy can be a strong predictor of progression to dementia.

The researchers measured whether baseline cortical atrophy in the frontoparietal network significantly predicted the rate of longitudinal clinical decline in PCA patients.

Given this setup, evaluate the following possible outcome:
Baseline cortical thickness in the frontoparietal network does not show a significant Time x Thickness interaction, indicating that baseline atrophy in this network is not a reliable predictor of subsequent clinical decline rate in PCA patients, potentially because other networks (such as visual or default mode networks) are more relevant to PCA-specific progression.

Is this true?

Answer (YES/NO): NO